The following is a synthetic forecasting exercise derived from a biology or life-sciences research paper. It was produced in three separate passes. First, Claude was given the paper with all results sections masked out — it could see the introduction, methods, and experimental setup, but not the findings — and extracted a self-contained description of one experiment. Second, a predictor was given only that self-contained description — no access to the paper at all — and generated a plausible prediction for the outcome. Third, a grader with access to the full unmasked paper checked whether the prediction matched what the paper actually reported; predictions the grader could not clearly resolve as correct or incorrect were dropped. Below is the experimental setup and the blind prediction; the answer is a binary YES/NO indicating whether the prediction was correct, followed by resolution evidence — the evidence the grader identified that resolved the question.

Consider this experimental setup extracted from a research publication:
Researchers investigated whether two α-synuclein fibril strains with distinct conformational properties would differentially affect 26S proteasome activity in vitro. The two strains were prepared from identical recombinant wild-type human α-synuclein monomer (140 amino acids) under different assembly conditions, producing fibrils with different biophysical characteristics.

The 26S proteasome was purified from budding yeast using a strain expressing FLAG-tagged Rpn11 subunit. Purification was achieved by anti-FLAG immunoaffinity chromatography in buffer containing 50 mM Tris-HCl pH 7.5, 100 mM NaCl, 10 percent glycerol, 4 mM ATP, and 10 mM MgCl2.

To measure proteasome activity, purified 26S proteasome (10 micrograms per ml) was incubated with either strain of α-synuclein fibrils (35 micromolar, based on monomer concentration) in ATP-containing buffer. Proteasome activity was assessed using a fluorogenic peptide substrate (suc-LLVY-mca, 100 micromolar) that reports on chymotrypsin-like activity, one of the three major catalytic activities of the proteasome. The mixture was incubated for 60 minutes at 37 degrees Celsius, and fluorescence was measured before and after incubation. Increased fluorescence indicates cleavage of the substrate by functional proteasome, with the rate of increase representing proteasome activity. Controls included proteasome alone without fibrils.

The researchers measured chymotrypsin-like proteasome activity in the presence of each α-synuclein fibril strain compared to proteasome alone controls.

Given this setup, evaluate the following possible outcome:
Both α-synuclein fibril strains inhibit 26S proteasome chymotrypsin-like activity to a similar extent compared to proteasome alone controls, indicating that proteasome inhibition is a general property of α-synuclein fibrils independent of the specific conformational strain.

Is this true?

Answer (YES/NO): NO